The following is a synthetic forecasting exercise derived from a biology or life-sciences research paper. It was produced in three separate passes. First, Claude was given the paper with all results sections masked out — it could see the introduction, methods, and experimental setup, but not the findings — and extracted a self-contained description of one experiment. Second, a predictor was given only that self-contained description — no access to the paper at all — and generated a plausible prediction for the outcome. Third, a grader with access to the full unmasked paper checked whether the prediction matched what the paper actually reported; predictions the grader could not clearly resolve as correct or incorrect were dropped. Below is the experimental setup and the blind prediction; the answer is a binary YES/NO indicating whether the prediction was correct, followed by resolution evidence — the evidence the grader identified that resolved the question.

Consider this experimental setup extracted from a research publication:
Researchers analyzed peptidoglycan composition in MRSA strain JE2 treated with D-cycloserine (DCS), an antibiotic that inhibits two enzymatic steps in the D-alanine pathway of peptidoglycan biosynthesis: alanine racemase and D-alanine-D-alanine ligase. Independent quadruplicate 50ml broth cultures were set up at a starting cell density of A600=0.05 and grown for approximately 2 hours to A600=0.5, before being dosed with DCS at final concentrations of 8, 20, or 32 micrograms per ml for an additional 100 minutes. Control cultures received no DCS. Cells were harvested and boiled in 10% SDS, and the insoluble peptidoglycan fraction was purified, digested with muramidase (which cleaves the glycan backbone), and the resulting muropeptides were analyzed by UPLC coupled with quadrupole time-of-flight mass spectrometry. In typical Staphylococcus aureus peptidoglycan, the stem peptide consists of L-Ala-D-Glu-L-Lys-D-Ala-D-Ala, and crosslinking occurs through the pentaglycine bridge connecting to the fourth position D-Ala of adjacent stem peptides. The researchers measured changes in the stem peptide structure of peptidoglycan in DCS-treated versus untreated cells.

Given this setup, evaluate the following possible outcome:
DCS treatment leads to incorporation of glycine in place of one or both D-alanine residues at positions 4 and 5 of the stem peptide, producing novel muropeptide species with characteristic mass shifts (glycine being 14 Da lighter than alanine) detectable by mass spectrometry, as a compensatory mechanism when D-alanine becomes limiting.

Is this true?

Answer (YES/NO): NO